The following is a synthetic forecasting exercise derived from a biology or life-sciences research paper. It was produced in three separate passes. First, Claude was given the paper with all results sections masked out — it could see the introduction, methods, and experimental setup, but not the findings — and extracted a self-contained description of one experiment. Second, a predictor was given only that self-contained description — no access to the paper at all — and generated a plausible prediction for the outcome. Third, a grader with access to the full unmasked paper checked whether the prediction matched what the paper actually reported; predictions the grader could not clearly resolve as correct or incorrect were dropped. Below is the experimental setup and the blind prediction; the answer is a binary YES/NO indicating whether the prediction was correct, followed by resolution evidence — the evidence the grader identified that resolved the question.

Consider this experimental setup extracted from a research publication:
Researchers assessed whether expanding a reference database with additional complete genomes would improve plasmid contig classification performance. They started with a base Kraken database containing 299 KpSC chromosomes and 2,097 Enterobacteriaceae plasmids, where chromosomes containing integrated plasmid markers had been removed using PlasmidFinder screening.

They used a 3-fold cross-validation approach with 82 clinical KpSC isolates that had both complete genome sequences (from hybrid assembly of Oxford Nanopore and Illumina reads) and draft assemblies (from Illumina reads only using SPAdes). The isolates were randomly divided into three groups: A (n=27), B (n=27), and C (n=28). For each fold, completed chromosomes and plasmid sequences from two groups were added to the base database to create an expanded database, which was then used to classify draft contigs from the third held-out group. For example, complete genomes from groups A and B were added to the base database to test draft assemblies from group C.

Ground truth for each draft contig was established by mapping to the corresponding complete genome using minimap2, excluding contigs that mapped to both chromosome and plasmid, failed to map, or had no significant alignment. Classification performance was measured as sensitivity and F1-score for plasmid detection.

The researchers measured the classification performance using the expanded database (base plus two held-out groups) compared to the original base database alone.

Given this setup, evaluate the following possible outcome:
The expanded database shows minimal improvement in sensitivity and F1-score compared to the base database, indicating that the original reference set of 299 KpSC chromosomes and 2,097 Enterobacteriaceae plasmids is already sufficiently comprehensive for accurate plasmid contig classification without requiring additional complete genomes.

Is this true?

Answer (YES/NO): NO